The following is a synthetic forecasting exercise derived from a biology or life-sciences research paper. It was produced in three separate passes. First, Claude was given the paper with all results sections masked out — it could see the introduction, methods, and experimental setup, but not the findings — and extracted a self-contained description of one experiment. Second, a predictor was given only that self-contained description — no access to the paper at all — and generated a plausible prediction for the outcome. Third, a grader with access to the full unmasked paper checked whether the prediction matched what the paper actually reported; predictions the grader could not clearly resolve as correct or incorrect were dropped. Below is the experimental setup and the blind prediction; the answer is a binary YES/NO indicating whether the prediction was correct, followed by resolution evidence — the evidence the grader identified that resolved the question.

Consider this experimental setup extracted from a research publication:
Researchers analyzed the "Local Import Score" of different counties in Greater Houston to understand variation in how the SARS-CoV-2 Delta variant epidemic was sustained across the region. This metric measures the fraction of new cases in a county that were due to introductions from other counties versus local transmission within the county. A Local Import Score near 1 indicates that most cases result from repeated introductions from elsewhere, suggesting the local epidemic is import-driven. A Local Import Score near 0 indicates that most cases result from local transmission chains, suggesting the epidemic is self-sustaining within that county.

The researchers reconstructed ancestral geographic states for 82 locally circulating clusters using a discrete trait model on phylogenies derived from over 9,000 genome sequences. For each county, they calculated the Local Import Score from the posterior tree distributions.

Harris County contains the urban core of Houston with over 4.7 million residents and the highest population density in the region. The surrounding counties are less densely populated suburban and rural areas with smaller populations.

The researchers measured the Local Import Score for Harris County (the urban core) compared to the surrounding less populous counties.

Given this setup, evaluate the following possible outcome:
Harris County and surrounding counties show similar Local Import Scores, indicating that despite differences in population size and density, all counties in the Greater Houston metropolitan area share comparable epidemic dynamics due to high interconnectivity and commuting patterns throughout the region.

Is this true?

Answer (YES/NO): NO